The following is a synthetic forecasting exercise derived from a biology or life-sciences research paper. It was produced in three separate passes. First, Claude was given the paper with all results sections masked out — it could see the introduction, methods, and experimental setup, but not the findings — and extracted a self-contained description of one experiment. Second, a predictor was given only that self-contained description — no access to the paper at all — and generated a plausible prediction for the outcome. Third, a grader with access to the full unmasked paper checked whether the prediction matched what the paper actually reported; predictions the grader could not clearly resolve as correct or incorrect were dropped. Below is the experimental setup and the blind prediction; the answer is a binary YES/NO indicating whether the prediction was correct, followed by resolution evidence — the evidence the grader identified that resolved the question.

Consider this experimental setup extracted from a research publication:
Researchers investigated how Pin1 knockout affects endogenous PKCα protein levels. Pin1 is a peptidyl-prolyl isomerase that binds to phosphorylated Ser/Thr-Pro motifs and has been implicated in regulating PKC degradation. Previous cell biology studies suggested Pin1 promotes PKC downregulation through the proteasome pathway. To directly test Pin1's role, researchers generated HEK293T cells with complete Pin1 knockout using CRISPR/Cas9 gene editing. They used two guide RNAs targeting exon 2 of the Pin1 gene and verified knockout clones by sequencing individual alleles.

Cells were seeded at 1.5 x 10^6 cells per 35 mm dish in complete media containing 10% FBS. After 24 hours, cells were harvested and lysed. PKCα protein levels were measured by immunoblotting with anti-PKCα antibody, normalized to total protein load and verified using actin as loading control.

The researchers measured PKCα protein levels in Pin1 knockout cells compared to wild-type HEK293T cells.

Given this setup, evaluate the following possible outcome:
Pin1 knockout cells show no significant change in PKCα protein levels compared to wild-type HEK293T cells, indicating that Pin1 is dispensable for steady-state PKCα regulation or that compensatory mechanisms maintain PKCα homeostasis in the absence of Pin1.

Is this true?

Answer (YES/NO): NO